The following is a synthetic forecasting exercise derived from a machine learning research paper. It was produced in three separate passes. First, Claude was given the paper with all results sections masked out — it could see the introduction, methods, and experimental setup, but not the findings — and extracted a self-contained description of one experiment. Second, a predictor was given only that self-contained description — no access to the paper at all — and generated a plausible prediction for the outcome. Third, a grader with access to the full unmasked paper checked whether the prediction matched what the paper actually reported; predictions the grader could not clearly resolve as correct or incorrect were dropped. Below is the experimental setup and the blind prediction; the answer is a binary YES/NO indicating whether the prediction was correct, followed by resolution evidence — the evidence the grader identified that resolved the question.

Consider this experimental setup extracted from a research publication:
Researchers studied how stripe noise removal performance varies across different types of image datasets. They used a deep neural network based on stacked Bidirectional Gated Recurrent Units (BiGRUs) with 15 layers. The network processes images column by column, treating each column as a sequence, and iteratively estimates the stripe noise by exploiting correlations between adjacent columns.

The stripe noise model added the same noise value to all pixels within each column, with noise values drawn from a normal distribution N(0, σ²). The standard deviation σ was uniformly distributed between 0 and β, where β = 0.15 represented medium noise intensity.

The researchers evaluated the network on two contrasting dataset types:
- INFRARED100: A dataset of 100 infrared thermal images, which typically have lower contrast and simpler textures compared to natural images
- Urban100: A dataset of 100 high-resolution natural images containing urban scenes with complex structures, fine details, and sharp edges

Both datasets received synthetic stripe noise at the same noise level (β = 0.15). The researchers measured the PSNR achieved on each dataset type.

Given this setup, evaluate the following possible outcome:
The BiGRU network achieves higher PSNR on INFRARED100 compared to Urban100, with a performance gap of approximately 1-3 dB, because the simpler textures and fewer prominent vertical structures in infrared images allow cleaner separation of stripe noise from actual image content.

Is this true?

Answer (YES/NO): NO